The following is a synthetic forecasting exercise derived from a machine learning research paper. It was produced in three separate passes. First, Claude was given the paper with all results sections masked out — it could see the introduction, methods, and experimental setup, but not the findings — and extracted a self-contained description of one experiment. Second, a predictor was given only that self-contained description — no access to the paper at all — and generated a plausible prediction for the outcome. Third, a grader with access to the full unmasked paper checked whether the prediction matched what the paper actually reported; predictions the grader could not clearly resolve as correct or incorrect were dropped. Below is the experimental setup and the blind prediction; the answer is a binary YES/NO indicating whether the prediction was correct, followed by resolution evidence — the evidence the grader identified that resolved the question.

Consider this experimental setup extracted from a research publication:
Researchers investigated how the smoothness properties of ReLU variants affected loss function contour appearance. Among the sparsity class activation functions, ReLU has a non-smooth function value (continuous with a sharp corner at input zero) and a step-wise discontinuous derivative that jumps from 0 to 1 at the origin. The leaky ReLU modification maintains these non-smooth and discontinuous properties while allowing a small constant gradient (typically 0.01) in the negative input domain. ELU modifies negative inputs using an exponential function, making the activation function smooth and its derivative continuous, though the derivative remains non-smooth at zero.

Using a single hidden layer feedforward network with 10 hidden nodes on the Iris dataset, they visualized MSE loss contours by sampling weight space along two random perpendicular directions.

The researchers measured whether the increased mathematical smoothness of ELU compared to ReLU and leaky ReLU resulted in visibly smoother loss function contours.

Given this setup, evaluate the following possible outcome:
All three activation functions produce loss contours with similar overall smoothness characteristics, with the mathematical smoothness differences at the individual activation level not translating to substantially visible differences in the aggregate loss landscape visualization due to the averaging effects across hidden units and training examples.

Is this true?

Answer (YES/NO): NO